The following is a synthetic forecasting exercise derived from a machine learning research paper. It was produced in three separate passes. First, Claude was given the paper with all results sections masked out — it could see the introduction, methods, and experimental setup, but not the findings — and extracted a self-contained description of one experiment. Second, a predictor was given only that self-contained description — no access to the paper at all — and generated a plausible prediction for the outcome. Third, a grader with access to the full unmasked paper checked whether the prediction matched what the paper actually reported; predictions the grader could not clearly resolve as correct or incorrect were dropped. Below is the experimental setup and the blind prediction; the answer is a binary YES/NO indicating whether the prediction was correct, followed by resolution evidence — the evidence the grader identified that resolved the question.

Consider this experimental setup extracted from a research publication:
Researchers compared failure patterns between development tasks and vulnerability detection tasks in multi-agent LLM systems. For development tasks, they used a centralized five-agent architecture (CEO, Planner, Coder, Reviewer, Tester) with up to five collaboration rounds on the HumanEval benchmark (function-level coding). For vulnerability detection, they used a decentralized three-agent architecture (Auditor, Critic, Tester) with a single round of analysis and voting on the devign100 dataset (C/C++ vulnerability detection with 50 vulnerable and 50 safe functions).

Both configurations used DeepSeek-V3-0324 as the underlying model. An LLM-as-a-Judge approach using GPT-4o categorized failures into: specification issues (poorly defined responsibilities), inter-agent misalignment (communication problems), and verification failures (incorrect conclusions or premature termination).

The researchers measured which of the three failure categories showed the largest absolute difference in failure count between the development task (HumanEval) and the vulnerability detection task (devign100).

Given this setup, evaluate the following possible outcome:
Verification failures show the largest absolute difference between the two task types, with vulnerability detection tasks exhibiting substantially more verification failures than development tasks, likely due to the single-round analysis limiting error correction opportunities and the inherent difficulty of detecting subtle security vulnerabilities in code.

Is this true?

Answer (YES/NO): NO